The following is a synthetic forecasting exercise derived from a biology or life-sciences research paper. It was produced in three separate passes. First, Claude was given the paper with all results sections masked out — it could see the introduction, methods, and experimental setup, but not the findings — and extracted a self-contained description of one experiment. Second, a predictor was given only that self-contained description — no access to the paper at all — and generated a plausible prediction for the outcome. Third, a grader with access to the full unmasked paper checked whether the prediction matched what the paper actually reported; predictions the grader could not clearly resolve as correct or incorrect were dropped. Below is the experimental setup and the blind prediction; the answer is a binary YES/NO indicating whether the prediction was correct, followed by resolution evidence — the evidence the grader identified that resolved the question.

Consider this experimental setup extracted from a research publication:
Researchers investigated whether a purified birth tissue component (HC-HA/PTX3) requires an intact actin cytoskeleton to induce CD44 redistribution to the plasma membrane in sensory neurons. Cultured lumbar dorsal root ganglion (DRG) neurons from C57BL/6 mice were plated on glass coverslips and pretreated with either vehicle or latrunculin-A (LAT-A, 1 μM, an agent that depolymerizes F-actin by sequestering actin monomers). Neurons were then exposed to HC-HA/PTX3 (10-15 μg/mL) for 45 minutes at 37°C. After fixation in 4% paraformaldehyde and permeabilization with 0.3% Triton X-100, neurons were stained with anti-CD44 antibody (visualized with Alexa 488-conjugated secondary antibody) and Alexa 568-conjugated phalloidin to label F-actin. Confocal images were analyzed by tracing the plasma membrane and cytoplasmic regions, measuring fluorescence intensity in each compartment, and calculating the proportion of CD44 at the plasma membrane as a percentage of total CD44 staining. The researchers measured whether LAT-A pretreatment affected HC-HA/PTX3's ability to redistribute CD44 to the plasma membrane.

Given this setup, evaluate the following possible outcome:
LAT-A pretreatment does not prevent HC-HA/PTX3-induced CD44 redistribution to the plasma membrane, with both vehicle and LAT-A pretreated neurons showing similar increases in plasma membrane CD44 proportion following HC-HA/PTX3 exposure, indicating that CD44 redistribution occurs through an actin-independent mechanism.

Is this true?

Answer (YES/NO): NO